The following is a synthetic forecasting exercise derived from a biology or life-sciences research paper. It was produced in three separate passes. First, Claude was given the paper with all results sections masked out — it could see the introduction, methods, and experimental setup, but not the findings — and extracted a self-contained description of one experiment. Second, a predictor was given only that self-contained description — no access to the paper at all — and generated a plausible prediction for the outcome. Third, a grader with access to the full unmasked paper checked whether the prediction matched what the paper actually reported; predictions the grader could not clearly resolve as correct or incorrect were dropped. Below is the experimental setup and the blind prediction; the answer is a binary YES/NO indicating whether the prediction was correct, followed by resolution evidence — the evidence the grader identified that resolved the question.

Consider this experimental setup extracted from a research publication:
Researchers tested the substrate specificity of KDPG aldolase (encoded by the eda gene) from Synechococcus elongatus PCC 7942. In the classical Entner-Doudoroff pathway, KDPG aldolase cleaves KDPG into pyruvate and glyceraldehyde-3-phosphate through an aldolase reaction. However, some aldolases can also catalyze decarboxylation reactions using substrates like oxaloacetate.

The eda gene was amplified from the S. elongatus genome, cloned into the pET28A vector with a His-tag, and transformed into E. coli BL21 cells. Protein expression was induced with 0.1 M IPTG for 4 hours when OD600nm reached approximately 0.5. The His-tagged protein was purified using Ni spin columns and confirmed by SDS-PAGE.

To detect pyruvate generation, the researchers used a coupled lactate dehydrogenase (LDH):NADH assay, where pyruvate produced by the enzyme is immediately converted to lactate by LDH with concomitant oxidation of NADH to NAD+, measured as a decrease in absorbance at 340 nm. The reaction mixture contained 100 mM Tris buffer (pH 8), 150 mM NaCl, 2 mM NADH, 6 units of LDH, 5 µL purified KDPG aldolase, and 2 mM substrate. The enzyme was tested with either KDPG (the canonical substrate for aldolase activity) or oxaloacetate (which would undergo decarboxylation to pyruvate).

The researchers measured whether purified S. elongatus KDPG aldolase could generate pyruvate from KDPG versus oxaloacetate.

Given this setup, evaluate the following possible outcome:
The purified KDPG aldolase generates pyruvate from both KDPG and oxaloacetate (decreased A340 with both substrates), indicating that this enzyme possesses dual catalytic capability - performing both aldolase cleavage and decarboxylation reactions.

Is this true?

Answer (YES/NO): YES